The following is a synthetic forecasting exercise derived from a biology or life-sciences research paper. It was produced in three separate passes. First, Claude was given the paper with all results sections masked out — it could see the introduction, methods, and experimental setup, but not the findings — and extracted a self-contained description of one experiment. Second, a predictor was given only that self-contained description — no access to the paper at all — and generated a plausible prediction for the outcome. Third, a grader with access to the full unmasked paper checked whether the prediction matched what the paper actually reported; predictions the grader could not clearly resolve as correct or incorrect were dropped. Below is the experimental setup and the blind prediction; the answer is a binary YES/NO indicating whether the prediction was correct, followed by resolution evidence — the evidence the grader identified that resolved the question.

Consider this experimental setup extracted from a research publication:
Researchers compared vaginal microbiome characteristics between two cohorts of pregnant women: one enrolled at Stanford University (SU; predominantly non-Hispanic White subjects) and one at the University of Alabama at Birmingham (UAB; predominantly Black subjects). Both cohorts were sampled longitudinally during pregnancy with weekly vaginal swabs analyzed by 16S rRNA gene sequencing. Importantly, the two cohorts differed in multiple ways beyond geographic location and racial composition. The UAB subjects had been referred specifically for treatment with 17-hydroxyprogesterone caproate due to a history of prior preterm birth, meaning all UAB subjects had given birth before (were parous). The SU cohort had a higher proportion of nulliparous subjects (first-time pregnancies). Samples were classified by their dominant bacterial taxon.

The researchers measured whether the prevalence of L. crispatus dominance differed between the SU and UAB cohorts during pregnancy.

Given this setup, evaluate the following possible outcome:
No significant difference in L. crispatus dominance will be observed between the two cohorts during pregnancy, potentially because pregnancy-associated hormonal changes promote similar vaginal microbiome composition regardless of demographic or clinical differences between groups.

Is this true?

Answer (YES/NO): NO